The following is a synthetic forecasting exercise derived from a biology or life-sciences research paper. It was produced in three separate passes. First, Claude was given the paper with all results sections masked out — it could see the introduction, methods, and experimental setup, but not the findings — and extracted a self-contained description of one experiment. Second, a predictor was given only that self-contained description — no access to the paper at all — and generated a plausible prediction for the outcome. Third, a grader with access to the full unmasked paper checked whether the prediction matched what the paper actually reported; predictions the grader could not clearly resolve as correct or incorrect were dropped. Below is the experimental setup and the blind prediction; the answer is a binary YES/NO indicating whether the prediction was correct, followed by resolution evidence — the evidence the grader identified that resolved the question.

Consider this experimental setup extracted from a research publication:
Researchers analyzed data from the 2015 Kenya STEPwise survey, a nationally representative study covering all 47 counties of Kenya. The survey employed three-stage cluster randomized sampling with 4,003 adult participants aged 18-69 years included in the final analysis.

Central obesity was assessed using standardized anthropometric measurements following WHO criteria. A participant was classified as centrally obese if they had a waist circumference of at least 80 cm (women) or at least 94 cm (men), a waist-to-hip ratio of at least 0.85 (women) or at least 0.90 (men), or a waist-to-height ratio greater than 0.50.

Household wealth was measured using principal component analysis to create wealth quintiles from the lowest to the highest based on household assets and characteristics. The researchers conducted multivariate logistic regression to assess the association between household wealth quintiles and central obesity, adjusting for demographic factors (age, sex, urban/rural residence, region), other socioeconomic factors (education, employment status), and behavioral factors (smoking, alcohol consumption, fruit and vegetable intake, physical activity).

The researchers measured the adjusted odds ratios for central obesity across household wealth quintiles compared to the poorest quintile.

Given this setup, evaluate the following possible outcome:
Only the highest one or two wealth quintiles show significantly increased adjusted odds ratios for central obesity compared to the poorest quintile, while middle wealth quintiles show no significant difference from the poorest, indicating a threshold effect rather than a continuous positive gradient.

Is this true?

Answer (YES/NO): NO